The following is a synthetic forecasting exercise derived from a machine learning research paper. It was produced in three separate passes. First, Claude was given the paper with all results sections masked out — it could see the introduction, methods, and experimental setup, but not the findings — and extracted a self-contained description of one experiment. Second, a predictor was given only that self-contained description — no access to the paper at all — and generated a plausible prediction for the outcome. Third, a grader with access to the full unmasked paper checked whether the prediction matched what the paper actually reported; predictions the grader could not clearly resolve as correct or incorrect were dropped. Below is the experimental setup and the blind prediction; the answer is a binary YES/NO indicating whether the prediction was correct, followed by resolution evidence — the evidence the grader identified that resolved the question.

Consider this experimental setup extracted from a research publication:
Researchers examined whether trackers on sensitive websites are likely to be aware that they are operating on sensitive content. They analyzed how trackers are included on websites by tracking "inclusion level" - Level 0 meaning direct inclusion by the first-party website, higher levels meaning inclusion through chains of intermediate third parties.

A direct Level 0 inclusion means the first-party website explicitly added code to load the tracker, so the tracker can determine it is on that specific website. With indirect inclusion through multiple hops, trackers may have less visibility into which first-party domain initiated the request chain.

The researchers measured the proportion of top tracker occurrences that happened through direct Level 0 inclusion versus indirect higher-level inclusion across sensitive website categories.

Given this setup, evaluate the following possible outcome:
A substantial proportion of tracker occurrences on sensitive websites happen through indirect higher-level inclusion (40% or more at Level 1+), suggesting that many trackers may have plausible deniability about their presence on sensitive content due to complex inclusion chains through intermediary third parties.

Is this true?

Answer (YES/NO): NO